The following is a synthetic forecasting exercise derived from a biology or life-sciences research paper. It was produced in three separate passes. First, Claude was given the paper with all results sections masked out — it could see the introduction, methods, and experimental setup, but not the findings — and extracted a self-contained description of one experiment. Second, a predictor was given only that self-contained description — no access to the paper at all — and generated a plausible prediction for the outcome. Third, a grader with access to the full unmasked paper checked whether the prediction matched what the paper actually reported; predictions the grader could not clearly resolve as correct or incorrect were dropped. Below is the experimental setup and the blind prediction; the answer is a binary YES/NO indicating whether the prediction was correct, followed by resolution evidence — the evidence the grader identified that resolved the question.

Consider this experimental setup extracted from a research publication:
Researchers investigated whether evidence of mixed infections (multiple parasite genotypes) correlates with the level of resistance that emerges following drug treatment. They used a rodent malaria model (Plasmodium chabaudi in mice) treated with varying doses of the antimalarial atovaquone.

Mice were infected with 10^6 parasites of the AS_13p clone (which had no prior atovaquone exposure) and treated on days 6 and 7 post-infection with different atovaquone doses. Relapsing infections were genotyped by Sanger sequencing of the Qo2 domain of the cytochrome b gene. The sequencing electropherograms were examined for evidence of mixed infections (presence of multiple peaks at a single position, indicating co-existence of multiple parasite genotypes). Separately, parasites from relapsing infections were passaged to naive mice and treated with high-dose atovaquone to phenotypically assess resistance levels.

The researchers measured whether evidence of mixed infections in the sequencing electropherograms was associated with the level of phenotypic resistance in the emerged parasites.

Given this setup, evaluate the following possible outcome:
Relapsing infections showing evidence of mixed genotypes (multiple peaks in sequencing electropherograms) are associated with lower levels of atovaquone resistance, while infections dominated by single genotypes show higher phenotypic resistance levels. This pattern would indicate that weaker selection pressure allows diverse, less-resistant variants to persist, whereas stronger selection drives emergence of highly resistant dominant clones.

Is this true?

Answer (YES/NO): NO